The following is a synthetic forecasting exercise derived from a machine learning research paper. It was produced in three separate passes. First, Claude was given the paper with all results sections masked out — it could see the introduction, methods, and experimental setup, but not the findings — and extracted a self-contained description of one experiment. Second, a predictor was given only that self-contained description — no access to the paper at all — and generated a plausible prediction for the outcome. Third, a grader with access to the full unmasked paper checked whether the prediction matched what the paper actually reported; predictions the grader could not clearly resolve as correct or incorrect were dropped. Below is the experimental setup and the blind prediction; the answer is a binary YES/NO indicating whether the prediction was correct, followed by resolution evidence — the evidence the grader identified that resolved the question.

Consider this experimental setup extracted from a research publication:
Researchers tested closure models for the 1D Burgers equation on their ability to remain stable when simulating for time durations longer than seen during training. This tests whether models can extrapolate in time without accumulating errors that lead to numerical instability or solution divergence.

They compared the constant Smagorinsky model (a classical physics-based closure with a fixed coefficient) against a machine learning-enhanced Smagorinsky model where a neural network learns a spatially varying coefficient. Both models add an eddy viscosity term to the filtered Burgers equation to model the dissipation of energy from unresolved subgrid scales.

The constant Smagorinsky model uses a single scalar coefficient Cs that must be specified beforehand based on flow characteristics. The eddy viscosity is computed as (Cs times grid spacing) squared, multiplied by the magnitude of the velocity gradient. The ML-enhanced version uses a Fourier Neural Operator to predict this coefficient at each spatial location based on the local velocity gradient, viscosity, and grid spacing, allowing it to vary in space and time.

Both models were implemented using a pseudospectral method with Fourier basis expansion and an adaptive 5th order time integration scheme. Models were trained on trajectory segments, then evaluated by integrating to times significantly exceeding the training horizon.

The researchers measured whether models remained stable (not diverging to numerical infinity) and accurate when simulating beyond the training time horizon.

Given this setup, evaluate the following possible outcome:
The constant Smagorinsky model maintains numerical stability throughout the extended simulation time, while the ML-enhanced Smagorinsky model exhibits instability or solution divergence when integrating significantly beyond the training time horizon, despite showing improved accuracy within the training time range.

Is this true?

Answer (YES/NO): NO